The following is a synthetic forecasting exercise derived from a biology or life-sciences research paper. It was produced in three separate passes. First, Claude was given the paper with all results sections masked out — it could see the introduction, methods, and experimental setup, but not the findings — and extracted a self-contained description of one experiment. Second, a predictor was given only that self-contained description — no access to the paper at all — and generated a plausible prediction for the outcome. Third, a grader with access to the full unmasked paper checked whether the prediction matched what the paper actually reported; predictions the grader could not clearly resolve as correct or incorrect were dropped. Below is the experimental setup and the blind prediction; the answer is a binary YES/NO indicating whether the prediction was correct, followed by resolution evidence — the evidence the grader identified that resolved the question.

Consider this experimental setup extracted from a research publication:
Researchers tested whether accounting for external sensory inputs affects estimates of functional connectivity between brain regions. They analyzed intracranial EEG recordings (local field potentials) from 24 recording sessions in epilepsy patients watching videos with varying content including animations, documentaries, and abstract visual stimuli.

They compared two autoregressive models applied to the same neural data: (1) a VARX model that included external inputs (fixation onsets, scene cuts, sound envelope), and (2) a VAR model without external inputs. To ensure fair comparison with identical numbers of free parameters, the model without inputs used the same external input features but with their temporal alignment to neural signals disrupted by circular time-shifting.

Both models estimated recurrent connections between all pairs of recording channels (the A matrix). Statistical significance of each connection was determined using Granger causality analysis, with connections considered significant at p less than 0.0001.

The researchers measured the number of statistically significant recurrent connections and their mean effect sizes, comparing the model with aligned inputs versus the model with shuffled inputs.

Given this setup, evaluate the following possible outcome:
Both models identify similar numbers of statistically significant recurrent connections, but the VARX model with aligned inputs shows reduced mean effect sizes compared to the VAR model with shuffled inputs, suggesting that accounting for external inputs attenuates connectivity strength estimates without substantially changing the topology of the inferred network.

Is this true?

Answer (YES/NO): NO